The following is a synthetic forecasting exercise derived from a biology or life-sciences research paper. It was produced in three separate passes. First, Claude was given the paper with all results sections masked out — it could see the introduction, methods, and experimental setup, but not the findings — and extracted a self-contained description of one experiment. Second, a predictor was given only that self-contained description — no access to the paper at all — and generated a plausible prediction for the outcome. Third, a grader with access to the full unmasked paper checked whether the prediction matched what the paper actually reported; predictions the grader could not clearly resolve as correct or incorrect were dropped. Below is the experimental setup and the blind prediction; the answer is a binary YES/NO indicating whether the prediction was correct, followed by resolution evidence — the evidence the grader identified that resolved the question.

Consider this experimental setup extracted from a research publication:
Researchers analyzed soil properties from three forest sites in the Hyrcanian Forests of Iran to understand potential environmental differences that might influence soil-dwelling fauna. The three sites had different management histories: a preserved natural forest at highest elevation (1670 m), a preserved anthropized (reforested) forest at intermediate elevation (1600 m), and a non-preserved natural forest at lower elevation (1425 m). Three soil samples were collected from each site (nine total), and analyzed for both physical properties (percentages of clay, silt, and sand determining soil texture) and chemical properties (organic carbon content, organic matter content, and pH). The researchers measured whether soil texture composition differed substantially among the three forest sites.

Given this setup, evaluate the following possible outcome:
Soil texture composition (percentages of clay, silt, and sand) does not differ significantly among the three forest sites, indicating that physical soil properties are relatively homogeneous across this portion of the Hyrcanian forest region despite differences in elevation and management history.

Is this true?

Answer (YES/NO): YES